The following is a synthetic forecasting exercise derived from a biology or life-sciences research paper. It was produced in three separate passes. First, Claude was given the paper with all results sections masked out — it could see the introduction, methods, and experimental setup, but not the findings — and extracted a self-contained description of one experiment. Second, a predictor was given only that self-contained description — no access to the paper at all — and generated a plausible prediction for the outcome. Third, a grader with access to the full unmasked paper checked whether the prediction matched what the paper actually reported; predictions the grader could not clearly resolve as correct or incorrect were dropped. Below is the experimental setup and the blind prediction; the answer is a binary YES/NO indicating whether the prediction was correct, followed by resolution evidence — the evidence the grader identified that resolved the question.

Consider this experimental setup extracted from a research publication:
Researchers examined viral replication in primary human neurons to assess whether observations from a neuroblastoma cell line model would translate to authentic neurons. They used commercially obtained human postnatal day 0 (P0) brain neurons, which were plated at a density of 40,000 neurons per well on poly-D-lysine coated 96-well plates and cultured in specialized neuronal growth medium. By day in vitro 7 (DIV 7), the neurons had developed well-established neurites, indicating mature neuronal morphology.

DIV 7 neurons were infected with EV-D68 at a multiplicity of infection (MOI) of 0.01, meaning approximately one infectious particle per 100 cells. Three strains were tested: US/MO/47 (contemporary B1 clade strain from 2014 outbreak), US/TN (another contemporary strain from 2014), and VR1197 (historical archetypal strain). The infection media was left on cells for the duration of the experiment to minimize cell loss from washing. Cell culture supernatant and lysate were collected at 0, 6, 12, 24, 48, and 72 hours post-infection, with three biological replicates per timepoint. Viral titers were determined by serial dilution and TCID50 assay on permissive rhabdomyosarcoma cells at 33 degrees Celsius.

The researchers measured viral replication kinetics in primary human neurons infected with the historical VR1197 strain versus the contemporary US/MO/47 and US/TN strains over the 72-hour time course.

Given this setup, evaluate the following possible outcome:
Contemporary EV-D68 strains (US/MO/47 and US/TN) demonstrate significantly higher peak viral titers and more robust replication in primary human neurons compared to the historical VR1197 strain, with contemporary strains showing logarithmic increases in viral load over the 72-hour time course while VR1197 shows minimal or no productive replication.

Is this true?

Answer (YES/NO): NO